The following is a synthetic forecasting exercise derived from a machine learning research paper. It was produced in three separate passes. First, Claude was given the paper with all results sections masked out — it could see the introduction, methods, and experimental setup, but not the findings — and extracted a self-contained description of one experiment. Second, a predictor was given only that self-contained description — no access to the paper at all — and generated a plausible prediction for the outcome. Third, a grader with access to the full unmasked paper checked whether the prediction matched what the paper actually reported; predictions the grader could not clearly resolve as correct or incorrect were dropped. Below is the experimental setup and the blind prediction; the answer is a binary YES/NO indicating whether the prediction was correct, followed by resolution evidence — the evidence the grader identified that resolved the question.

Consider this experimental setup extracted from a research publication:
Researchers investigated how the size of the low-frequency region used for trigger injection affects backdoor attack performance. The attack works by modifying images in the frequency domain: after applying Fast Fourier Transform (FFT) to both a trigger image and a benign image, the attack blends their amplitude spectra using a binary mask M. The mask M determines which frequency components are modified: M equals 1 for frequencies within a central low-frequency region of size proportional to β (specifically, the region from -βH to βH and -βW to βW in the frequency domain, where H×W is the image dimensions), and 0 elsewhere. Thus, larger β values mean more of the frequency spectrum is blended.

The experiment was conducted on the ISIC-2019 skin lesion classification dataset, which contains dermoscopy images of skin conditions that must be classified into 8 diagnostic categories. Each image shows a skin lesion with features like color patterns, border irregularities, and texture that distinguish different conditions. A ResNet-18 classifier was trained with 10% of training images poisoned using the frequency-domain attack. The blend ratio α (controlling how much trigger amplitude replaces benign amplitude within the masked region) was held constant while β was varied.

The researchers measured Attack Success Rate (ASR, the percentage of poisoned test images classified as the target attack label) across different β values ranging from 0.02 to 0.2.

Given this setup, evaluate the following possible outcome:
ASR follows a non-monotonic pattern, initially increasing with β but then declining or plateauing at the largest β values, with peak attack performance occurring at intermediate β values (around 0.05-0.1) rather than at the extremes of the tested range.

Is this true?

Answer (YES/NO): YES